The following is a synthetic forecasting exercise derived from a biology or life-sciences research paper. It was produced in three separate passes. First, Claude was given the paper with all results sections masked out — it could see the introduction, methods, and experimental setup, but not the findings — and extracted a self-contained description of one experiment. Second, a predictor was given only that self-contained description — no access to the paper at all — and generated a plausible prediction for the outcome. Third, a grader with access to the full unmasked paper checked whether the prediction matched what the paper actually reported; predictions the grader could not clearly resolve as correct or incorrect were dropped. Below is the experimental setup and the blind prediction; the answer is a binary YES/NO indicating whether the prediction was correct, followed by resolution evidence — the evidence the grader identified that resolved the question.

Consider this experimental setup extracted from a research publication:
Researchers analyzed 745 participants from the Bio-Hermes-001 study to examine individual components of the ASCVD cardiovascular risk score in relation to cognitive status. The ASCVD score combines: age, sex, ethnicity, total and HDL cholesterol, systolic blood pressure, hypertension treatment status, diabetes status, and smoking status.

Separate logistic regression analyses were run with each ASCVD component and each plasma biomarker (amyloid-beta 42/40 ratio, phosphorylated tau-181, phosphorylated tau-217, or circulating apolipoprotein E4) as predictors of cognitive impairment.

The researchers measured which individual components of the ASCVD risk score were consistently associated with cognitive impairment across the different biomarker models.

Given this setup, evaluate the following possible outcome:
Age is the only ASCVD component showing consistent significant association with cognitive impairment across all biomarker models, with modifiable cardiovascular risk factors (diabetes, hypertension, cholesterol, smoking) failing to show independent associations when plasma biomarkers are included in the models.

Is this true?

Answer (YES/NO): NO